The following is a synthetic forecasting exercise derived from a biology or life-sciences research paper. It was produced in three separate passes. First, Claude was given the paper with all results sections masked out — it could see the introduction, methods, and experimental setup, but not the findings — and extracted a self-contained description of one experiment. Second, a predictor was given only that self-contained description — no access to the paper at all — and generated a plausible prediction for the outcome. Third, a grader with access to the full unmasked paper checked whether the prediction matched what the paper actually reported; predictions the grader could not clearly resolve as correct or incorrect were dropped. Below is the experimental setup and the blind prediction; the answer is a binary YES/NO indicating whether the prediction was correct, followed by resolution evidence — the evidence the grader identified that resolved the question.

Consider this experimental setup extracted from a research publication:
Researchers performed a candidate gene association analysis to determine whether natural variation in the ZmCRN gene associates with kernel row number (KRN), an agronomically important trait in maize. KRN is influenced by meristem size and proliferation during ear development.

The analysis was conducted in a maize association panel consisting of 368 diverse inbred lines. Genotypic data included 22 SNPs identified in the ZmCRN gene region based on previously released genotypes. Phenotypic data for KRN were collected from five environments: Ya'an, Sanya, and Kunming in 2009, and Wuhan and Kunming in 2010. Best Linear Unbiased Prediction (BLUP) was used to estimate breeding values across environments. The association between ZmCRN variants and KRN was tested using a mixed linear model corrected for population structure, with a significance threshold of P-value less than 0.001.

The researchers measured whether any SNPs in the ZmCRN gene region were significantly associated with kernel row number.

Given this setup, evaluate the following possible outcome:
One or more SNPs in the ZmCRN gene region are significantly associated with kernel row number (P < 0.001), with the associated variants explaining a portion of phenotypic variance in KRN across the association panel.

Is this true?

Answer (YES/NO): YES